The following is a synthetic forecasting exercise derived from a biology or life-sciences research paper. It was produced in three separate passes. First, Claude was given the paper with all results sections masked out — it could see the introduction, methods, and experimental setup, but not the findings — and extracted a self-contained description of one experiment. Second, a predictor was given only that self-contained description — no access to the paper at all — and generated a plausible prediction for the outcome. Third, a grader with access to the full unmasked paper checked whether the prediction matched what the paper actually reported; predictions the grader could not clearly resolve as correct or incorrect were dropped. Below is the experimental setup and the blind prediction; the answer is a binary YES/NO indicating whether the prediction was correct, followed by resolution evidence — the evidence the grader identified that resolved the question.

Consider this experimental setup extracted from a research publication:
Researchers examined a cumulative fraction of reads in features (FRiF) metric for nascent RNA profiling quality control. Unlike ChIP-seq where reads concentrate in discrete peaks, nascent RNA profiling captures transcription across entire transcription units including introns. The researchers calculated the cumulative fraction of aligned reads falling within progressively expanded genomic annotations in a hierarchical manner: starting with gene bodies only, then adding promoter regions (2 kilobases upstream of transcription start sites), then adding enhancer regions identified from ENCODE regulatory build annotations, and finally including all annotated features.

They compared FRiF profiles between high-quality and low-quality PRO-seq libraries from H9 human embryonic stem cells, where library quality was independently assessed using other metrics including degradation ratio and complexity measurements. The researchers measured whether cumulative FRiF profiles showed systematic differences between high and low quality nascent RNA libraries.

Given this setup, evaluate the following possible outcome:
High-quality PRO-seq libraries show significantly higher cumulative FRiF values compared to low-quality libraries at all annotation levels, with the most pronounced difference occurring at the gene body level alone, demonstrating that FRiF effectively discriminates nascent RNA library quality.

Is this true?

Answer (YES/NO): NO